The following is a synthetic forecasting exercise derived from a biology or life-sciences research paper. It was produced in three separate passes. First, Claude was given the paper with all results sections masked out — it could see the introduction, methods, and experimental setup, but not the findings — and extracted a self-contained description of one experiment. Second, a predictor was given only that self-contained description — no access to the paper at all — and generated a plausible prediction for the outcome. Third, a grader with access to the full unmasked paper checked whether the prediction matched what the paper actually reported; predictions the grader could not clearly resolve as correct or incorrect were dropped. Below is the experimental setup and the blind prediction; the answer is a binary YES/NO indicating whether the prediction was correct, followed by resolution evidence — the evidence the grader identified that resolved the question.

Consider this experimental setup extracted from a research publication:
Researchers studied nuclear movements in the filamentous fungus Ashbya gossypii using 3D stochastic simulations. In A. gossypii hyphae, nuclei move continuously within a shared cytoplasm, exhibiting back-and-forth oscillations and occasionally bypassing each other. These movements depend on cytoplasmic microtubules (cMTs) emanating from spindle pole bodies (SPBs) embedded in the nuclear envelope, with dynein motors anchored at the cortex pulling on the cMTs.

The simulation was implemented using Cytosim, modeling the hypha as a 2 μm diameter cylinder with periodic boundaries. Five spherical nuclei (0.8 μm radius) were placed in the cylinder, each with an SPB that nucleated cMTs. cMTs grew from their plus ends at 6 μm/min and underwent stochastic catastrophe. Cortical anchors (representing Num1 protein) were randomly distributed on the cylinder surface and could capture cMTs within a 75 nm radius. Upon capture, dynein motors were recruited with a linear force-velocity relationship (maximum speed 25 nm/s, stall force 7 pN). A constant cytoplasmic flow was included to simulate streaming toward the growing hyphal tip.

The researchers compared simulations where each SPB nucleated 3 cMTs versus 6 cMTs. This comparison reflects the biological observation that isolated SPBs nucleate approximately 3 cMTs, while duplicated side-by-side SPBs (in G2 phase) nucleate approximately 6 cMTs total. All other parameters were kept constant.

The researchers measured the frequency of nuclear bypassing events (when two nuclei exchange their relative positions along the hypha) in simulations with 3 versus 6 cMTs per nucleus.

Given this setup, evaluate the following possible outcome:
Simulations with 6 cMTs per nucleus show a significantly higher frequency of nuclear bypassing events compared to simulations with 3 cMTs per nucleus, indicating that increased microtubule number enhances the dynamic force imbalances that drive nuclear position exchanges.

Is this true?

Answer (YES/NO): NO